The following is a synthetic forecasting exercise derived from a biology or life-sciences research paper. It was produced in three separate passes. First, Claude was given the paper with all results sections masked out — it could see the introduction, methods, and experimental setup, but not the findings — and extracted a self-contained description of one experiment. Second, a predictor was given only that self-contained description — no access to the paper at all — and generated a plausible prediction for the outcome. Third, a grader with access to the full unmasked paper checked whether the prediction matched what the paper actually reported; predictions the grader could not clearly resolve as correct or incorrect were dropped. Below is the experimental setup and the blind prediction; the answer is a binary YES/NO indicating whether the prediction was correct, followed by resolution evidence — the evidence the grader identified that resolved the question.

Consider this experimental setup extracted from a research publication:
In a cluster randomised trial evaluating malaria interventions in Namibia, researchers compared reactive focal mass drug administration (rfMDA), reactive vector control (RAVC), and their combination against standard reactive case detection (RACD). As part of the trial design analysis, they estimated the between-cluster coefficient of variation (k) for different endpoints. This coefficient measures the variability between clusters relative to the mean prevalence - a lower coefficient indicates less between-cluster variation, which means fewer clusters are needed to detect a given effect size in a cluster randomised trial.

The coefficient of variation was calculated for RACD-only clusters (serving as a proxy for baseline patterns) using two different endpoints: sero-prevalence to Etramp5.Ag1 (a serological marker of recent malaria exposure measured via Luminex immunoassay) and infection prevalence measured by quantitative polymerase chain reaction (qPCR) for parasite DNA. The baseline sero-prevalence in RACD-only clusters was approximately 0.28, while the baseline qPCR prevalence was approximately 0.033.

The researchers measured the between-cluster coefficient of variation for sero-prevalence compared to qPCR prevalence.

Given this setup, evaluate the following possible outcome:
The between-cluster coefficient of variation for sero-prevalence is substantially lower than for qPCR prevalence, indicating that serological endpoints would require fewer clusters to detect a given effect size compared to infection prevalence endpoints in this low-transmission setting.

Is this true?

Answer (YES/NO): YES